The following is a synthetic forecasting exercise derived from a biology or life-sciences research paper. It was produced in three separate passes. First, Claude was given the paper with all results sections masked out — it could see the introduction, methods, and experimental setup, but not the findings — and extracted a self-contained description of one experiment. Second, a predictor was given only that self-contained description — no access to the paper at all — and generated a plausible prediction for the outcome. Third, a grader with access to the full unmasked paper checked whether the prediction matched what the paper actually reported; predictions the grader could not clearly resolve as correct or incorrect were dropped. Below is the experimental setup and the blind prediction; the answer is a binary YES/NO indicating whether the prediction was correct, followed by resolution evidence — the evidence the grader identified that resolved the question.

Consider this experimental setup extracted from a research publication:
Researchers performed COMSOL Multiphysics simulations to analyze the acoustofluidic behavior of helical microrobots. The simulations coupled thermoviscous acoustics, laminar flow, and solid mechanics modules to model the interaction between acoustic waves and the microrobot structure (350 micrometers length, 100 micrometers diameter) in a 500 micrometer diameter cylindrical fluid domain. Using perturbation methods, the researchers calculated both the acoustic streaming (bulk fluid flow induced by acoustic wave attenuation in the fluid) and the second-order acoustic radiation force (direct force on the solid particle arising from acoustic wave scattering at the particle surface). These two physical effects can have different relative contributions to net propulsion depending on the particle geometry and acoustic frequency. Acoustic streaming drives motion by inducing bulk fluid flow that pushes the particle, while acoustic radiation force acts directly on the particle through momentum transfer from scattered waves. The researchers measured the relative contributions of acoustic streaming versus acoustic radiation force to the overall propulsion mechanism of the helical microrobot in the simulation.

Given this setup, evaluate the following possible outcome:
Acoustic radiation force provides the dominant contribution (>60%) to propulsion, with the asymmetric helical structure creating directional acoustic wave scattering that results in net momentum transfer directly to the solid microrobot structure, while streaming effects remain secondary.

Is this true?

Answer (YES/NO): YES